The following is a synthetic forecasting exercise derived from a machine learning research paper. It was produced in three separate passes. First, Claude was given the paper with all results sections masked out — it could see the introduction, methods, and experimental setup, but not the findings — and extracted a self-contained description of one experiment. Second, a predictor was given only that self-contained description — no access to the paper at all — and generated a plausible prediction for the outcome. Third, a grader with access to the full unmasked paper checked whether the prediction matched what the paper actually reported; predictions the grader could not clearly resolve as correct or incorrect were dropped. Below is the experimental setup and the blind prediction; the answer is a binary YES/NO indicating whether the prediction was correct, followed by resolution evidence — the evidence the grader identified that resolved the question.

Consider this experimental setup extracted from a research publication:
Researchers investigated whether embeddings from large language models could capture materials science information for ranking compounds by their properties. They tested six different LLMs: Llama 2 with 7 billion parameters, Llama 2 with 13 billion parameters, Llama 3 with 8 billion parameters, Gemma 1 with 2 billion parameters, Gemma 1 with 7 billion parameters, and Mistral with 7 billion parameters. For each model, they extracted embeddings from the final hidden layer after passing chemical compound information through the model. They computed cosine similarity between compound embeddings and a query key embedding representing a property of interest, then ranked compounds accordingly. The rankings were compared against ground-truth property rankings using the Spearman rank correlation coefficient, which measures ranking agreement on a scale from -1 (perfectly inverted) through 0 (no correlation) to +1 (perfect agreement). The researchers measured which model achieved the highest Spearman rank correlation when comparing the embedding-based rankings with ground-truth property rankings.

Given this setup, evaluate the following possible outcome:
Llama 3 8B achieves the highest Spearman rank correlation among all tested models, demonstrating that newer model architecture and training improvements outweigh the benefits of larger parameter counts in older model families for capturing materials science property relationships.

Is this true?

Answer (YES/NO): NO